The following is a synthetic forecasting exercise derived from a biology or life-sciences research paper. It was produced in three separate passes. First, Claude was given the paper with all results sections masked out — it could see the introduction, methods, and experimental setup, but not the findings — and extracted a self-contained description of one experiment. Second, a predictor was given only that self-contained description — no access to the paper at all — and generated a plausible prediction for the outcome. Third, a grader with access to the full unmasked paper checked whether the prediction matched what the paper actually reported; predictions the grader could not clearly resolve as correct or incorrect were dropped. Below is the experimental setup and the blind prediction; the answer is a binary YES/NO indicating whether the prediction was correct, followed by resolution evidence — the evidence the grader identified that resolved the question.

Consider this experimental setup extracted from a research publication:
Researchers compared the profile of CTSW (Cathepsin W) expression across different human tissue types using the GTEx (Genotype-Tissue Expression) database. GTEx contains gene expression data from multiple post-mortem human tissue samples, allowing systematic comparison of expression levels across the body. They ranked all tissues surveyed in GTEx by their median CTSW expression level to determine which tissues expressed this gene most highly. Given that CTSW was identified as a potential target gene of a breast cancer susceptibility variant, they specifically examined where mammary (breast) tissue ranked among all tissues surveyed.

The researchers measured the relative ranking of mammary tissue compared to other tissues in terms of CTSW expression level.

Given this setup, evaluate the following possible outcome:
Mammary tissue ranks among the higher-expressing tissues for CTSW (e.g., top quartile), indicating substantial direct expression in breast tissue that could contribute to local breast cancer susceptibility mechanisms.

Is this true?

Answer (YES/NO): NO